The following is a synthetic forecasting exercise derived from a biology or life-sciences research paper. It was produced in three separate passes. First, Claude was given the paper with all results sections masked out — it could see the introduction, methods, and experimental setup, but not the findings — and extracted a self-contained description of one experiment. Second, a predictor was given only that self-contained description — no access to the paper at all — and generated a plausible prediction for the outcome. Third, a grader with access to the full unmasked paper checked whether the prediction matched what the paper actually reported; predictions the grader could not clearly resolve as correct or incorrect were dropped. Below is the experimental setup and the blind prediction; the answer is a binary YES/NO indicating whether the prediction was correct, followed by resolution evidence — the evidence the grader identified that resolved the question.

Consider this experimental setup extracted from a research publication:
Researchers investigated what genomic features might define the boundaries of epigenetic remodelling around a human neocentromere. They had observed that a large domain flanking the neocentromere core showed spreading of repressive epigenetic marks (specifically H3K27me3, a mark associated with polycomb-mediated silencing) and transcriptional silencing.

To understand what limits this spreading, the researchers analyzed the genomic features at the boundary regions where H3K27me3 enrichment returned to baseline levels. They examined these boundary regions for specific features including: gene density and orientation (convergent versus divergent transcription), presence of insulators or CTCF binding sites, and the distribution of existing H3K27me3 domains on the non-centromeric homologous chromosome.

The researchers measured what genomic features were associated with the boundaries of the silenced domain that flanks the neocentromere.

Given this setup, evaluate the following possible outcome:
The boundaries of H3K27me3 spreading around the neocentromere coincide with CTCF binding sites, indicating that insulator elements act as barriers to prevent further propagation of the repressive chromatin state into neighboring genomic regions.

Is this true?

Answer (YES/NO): YES